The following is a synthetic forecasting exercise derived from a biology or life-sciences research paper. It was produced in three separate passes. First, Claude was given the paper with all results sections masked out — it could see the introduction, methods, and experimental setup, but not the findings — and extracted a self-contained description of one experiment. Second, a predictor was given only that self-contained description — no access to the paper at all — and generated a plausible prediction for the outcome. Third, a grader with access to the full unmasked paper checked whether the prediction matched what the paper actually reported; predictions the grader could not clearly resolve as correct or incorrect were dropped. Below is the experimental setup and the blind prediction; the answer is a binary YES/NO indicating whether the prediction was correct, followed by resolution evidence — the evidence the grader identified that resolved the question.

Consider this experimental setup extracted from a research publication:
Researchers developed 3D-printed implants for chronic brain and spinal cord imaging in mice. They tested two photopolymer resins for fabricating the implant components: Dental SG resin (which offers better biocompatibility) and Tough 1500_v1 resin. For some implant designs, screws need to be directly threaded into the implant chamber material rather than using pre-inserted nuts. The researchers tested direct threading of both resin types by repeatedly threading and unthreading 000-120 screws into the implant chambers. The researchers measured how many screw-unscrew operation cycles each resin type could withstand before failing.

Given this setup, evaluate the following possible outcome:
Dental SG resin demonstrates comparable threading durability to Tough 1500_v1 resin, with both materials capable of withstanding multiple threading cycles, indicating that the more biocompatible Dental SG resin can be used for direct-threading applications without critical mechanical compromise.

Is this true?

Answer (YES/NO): NO